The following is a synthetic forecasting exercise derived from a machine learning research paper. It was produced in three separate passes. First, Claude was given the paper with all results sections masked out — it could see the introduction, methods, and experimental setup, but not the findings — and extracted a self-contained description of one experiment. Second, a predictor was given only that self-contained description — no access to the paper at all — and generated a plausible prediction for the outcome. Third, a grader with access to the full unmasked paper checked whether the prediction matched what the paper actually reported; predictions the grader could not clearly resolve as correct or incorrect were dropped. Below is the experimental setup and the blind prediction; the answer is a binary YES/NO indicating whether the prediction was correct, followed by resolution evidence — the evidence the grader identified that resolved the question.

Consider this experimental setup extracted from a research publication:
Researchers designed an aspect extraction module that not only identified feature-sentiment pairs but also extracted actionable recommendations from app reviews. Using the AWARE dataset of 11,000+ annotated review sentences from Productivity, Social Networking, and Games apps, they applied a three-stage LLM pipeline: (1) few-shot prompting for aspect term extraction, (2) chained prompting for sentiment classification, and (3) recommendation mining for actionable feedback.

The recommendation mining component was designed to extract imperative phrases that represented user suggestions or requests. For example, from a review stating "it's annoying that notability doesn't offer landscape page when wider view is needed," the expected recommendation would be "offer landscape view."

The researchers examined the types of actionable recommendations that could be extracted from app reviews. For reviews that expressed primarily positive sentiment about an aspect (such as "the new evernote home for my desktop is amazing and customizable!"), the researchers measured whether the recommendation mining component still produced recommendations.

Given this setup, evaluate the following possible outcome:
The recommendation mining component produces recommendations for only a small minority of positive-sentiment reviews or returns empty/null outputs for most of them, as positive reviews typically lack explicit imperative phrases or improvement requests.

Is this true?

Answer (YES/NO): YES